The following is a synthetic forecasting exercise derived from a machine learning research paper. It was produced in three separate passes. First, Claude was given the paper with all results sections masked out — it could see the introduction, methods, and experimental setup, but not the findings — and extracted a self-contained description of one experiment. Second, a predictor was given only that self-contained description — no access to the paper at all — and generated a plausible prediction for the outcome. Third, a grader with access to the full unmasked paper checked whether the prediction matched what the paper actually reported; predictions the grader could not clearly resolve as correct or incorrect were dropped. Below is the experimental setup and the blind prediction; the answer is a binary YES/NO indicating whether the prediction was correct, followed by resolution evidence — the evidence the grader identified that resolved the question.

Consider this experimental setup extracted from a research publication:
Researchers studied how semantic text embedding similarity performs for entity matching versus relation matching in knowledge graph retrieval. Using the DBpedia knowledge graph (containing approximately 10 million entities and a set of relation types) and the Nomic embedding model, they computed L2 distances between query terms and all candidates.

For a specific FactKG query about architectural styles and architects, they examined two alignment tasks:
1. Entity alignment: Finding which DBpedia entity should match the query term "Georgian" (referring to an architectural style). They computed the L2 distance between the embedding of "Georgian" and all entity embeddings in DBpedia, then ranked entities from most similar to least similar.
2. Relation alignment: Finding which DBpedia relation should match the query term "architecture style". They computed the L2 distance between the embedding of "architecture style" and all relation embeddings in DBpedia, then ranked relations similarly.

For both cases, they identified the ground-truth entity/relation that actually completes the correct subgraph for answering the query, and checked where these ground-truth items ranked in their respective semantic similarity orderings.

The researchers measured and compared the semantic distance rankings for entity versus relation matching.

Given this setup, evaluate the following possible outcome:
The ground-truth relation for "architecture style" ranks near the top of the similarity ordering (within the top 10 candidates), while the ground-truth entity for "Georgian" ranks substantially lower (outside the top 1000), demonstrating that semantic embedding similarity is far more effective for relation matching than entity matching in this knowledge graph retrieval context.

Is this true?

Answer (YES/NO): NO